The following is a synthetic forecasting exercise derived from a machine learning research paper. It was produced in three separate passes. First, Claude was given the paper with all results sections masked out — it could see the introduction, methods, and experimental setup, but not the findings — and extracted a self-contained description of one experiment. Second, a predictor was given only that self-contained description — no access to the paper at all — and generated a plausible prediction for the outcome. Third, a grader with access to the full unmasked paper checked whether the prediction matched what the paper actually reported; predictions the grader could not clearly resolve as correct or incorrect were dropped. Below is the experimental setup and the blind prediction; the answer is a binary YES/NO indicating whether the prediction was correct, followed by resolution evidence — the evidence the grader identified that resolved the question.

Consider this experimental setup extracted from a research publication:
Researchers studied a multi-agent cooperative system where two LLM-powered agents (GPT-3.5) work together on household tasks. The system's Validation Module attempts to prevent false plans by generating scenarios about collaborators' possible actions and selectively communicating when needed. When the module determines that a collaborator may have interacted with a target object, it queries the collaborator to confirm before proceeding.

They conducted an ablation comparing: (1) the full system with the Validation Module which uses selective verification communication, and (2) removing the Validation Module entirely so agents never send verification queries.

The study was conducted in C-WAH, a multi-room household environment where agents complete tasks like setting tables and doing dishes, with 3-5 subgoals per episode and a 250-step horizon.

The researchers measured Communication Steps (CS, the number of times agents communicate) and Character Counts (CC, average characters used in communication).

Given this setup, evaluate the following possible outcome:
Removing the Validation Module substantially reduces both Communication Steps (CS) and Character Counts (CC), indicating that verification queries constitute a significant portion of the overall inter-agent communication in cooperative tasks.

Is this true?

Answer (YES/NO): YES